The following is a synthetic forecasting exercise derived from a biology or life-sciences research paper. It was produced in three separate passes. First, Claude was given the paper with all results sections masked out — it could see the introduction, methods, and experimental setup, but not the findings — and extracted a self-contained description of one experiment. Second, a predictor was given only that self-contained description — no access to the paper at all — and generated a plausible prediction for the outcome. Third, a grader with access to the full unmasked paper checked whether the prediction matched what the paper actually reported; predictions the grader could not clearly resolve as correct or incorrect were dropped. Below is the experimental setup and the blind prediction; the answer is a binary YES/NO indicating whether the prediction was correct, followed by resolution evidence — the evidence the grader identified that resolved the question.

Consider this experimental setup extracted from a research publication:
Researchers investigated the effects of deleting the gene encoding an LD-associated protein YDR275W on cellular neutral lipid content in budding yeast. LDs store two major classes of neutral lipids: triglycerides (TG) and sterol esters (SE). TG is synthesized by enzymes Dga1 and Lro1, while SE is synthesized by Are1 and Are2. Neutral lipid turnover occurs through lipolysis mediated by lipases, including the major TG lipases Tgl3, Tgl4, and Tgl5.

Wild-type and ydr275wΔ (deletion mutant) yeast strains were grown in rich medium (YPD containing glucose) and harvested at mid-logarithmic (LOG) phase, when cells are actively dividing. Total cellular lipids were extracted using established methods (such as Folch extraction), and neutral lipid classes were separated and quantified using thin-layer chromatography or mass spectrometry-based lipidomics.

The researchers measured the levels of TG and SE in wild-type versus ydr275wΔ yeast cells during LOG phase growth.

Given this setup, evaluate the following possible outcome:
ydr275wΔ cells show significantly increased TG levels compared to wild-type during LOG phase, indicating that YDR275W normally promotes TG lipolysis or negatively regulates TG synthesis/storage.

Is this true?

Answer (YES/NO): NO